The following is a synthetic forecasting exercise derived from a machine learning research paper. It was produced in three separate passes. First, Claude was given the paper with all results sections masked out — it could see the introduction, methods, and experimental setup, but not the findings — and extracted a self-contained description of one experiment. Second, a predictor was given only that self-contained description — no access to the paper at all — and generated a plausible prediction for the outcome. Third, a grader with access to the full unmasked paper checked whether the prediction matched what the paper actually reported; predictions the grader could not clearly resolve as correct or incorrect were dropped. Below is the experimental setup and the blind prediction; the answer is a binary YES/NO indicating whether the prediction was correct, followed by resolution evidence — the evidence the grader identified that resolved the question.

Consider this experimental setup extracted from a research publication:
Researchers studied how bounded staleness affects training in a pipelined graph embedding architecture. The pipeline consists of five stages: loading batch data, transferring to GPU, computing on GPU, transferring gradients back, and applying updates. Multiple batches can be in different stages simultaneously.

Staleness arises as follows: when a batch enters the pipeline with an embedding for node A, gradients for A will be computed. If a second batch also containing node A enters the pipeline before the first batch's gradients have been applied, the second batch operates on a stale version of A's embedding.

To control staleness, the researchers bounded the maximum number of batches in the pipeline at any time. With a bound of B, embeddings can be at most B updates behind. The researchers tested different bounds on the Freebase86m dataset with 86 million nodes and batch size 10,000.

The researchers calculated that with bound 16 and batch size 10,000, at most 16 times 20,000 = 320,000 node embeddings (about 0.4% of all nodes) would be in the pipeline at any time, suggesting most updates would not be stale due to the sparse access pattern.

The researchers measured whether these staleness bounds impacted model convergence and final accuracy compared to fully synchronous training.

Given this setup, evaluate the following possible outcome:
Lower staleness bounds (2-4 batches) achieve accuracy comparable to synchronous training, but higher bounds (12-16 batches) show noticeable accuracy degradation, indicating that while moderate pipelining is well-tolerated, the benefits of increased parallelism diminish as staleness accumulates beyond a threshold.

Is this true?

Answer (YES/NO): NO